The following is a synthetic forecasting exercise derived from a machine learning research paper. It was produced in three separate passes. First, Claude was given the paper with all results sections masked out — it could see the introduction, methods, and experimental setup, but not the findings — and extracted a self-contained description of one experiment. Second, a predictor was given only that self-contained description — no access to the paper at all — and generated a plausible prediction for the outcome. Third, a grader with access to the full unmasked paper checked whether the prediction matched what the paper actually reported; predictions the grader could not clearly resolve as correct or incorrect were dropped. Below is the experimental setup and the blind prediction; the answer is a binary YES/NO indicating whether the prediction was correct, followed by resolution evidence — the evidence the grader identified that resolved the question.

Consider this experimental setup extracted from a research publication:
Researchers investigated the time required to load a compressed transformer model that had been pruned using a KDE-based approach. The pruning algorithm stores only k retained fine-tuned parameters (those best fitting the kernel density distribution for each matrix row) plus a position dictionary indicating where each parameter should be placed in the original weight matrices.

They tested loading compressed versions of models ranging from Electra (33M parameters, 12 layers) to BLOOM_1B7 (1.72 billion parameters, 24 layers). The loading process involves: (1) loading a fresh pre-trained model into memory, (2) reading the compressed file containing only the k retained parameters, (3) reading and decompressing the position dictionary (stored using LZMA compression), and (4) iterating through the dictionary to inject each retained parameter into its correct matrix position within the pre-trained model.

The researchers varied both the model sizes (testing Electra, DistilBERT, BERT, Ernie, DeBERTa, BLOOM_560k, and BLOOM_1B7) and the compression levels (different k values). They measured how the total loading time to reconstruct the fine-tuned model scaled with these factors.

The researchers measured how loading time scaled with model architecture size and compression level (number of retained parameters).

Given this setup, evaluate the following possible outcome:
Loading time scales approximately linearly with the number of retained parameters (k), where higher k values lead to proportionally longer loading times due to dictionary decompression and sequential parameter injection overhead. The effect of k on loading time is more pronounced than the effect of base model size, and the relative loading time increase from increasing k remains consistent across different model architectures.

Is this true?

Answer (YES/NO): NO